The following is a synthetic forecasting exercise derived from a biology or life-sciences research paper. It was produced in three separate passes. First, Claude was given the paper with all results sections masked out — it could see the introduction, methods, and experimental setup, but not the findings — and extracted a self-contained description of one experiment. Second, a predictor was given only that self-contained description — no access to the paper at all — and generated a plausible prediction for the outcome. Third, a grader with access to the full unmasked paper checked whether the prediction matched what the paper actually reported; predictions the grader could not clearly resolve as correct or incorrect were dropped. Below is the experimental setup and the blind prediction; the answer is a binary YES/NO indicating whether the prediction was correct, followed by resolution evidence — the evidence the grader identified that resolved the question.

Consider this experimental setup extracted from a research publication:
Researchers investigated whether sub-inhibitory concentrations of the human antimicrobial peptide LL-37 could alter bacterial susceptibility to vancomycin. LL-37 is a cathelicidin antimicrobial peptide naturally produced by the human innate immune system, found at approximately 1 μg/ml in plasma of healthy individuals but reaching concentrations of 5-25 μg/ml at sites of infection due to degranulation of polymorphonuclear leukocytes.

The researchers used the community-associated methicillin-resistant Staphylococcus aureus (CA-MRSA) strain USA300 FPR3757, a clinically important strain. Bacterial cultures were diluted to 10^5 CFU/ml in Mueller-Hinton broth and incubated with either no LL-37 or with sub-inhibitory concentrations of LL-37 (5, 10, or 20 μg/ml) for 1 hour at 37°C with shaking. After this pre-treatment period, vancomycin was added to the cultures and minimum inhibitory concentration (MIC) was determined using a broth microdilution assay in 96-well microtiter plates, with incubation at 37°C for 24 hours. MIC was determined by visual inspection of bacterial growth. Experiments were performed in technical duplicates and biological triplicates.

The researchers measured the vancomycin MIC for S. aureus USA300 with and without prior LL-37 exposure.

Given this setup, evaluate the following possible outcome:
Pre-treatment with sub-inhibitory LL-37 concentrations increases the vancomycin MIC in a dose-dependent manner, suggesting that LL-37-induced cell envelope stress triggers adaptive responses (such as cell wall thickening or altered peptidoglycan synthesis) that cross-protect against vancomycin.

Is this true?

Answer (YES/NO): YES